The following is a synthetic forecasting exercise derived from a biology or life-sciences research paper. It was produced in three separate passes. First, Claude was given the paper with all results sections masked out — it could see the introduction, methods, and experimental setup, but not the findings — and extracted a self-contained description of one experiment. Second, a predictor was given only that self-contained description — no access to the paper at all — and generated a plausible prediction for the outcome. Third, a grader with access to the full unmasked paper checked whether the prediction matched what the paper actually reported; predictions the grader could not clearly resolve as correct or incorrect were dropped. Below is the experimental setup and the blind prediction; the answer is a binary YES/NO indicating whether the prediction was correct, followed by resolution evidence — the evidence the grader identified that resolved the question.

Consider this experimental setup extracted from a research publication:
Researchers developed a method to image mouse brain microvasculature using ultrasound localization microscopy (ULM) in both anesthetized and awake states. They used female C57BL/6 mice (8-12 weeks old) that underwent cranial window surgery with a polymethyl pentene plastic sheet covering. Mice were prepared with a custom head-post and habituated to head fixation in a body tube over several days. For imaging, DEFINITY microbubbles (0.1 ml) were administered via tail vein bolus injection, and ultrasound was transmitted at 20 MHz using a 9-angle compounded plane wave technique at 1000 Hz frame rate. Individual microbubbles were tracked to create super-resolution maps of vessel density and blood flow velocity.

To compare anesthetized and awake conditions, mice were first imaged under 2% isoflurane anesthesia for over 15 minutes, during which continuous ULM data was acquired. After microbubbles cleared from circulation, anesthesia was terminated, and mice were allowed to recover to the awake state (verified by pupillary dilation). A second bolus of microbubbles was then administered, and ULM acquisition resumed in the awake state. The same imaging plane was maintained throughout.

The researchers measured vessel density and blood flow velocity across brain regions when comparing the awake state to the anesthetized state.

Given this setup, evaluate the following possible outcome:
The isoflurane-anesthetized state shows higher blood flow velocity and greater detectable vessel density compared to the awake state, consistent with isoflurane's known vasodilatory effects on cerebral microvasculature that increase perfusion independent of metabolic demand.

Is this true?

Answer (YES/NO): YES